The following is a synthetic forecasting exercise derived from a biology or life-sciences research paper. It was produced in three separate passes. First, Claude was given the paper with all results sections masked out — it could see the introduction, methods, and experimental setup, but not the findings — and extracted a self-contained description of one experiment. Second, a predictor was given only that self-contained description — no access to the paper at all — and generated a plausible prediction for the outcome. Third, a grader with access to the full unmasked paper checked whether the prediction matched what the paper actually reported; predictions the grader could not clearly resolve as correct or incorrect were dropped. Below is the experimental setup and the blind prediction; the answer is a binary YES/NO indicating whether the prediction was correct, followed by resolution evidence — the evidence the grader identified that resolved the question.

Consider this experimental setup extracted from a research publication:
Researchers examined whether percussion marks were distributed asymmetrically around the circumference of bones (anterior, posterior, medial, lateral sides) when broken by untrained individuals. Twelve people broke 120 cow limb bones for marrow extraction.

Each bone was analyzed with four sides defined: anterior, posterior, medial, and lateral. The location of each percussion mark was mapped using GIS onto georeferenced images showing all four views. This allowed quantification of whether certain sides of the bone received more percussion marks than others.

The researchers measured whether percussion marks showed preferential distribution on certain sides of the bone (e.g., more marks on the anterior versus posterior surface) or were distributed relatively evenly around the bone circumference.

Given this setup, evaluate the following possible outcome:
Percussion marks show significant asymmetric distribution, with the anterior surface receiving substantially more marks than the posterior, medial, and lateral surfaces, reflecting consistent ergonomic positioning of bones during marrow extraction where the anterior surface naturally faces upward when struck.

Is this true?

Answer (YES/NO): NO